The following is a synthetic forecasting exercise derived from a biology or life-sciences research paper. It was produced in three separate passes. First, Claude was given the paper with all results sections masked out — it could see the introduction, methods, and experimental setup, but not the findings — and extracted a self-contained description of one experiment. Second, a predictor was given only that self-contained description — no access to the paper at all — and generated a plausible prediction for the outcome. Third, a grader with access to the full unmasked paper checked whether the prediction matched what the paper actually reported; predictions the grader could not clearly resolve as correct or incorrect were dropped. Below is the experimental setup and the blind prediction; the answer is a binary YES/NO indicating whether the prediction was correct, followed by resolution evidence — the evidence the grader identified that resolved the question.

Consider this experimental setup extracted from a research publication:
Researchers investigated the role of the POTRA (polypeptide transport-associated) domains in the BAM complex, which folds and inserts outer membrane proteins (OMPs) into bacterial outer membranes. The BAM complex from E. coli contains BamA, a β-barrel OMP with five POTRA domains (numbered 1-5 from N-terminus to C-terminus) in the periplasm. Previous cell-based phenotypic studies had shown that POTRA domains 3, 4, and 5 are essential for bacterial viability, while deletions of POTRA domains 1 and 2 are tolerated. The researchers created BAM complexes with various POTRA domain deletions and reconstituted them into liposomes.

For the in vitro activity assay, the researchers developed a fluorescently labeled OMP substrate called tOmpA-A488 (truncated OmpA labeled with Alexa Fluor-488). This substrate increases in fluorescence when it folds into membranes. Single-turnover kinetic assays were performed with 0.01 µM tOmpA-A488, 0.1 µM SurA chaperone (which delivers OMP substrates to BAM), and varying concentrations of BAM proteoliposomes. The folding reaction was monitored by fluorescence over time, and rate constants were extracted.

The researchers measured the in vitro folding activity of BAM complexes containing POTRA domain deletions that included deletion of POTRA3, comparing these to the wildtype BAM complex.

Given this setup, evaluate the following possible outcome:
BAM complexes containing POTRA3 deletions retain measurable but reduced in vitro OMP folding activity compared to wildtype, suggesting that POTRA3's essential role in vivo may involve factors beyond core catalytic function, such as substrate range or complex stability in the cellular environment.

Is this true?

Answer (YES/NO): YES